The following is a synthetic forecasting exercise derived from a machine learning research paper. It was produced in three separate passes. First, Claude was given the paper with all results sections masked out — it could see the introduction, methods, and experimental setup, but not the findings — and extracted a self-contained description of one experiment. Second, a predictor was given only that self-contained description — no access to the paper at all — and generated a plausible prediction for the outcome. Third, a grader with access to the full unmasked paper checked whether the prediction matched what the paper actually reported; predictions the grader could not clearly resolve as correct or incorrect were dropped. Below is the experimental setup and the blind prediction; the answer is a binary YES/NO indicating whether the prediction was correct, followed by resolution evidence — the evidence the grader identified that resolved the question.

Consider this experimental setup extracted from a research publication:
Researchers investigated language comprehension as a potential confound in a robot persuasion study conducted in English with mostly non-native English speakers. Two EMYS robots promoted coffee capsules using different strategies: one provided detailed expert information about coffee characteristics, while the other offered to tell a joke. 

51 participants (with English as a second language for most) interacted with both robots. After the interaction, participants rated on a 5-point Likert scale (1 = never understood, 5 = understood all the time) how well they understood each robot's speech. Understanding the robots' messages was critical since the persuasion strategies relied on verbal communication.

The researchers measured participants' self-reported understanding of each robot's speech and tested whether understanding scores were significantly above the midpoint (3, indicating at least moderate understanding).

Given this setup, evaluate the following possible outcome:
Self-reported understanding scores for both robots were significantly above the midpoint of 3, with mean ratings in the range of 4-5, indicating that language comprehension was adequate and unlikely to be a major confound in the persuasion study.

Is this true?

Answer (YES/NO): YES